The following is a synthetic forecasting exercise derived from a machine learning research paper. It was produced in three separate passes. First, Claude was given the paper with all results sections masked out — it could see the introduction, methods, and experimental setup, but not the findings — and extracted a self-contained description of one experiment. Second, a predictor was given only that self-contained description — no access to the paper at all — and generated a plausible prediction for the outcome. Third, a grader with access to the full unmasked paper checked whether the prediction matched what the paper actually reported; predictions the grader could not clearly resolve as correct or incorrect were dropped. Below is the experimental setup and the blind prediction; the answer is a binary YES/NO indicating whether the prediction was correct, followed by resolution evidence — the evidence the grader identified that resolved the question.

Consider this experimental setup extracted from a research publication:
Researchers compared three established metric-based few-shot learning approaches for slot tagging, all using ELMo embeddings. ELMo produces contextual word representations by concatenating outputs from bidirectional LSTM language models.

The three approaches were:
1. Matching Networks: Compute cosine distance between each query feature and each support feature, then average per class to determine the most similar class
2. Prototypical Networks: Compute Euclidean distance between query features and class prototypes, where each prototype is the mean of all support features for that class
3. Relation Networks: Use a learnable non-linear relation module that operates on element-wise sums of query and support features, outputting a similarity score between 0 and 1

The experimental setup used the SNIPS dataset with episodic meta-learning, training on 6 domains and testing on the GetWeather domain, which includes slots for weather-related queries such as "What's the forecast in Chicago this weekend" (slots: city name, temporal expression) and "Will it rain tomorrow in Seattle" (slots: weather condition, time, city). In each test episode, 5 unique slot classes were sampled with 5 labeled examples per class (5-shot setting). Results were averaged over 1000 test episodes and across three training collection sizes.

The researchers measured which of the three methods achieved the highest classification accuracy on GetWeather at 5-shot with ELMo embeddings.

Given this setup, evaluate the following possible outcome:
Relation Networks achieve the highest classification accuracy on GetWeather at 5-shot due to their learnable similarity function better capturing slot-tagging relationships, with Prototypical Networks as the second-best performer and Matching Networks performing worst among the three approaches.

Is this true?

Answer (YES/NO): NO